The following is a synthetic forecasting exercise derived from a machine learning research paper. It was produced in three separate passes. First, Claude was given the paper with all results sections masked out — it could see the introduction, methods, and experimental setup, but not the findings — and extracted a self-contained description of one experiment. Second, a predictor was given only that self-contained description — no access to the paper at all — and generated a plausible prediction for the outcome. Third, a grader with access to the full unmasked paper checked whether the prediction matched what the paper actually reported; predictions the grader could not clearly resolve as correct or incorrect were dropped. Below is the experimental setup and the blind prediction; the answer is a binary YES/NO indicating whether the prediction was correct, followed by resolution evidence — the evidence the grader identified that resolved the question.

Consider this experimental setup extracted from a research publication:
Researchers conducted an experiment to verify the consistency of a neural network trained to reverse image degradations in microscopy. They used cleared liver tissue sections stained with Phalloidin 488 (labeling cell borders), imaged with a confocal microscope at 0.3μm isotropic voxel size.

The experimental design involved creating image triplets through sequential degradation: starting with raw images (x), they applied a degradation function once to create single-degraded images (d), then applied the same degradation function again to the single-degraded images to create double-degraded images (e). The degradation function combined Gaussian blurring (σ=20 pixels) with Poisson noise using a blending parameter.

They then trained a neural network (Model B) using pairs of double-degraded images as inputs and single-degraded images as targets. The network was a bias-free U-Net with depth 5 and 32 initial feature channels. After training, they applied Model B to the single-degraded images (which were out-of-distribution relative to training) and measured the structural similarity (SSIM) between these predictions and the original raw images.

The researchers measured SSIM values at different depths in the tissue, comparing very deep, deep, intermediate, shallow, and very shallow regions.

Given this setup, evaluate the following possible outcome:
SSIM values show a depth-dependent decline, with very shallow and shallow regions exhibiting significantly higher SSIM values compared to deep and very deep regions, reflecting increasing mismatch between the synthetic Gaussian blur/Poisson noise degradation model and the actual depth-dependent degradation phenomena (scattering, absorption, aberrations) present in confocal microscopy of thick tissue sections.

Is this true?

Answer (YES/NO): YES